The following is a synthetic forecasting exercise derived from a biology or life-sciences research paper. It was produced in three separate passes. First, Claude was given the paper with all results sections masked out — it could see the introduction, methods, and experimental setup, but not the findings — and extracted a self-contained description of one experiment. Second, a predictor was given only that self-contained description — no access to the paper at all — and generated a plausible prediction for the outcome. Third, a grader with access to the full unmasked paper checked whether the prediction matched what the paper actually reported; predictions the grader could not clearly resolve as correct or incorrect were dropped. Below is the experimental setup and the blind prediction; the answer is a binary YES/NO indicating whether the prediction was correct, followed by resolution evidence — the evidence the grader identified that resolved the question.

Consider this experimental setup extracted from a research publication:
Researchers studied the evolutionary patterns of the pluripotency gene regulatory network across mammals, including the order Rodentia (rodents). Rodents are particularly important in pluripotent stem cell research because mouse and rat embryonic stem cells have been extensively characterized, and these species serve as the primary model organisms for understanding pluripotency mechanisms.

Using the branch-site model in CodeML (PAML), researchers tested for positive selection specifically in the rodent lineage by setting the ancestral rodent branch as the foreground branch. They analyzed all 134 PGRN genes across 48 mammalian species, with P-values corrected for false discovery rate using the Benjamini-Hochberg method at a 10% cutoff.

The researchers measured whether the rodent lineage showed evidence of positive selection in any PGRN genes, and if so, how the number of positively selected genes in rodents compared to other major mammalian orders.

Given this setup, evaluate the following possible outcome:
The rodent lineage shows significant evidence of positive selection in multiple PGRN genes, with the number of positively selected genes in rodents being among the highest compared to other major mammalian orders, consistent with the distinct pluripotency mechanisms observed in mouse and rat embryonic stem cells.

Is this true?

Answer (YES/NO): NO